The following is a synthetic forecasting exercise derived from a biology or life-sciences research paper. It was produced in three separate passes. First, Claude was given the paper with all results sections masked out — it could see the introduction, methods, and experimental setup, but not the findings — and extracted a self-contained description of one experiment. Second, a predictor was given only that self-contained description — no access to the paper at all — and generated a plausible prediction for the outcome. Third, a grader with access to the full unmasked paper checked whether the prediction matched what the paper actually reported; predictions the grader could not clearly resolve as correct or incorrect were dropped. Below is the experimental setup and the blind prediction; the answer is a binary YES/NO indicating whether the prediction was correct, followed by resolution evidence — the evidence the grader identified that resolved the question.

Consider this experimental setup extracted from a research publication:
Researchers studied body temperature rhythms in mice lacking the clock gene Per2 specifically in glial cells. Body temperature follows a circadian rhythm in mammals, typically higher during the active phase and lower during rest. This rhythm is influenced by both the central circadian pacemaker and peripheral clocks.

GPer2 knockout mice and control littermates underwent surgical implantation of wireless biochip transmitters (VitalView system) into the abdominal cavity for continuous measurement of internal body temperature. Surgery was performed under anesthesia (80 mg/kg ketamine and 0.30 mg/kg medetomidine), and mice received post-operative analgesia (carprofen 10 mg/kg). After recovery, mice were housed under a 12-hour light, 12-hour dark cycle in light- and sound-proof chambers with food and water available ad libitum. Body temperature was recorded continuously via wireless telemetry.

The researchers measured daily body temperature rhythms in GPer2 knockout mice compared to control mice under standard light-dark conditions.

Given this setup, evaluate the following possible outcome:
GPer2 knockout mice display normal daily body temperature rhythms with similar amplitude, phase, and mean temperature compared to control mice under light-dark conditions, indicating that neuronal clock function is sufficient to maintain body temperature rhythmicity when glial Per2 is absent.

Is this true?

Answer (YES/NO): YES